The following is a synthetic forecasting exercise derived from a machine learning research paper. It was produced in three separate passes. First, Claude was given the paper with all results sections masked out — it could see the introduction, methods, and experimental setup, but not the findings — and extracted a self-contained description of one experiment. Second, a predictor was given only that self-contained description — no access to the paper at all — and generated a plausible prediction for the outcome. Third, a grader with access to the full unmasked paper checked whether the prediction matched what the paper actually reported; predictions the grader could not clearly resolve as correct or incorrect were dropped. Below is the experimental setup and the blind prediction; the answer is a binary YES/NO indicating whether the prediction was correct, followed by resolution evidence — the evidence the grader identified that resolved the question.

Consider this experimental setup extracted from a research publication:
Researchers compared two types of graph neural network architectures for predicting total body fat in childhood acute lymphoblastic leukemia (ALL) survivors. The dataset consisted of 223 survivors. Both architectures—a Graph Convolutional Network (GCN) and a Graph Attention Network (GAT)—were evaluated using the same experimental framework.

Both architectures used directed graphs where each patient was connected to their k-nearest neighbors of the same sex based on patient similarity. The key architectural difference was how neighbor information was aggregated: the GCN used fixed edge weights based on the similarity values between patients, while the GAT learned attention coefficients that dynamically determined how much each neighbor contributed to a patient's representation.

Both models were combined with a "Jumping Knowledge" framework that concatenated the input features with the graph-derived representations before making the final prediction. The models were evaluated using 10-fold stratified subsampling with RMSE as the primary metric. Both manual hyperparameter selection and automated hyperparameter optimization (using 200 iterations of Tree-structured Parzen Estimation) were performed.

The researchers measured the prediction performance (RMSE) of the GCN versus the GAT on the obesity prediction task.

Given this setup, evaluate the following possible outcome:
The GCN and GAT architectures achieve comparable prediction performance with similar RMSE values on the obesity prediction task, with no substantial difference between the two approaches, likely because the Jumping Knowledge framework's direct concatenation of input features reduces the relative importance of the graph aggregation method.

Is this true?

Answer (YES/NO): YES